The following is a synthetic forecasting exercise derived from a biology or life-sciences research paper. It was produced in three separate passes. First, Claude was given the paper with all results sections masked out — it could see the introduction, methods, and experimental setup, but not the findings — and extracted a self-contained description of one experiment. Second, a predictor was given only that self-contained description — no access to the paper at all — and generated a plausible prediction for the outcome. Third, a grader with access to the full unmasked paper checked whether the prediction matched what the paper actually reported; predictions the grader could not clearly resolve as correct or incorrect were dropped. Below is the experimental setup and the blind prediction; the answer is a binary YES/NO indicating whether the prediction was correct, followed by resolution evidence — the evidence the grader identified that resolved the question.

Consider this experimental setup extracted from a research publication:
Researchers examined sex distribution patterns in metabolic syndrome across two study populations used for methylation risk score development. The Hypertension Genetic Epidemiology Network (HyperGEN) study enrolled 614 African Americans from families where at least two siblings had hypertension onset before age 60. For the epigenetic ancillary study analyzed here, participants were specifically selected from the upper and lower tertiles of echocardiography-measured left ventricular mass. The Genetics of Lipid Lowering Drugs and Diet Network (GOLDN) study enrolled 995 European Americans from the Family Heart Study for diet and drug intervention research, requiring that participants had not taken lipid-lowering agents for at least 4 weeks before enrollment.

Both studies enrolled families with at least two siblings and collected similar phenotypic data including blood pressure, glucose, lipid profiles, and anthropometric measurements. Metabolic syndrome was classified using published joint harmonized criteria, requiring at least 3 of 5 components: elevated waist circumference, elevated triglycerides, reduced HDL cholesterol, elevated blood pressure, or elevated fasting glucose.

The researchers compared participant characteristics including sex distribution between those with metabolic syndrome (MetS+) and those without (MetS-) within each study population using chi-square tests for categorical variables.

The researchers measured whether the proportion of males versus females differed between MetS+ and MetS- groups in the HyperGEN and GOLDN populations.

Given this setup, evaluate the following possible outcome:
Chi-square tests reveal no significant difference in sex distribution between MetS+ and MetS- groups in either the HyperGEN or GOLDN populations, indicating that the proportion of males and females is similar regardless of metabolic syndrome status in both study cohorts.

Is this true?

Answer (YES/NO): NO